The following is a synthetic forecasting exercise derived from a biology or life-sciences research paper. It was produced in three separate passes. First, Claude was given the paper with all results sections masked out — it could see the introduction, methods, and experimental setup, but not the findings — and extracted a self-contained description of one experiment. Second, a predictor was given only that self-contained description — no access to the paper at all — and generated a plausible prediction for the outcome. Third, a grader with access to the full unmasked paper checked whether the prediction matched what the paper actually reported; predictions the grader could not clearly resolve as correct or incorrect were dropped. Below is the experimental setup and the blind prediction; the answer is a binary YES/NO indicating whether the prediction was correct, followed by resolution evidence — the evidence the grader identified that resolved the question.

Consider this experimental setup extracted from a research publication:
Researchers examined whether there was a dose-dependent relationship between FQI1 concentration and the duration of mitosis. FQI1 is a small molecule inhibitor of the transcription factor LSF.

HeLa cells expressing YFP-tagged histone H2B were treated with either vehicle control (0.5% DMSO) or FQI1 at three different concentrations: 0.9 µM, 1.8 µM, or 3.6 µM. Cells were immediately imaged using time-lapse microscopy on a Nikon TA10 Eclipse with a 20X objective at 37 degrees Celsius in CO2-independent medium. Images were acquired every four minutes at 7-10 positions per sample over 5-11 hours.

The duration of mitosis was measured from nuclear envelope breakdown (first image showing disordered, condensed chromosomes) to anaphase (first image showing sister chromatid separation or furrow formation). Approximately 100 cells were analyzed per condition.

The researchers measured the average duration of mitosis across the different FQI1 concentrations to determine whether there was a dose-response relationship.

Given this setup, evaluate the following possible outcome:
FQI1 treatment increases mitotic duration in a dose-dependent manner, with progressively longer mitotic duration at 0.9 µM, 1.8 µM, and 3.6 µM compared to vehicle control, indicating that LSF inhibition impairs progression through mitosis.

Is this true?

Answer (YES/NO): YES